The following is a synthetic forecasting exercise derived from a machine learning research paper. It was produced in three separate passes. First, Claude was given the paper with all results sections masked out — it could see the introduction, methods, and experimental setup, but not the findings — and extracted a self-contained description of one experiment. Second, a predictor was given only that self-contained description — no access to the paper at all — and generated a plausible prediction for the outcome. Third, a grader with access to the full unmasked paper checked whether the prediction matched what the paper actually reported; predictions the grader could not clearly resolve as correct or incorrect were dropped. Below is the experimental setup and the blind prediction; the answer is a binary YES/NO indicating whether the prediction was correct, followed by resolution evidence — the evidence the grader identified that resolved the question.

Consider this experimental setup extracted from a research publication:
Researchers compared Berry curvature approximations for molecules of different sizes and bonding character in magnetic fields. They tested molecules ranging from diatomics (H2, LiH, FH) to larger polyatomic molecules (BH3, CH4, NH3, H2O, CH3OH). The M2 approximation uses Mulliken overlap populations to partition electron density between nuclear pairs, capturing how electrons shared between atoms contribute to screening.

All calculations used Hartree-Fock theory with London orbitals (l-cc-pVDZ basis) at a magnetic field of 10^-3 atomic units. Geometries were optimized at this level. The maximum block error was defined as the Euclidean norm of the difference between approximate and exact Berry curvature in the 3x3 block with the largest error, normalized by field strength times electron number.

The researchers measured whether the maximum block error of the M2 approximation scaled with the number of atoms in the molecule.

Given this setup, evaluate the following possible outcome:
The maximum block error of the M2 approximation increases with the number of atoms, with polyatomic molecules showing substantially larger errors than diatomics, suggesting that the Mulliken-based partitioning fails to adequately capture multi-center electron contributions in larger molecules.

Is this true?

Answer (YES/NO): NO